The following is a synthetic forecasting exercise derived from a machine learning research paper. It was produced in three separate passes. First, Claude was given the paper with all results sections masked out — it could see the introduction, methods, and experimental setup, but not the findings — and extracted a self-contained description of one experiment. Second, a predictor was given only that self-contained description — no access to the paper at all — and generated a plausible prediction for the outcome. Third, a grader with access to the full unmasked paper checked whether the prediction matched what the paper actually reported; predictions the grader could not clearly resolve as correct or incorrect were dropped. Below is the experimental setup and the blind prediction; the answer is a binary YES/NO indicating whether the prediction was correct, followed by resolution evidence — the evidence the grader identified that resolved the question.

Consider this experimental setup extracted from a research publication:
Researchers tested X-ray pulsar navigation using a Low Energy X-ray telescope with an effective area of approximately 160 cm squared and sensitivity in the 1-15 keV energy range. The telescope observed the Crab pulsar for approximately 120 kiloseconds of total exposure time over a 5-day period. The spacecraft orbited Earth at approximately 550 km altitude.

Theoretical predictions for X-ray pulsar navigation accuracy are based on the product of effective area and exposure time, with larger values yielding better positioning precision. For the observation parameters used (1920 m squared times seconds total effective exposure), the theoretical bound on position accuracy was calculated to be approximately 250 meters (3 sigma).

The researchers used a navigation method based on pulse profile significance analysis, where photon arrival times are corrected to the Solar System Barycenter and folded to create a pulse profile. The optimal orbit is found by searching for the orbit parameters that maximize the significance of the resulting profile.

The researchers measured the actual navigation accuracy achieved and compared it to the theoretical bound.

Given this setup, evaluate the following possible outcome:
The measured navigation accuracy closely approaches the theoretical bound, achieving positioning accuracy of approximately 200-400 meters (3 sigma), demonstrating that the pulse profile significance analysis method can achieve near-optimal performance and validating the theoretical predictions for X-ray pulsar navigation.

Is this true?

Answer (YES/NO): NO